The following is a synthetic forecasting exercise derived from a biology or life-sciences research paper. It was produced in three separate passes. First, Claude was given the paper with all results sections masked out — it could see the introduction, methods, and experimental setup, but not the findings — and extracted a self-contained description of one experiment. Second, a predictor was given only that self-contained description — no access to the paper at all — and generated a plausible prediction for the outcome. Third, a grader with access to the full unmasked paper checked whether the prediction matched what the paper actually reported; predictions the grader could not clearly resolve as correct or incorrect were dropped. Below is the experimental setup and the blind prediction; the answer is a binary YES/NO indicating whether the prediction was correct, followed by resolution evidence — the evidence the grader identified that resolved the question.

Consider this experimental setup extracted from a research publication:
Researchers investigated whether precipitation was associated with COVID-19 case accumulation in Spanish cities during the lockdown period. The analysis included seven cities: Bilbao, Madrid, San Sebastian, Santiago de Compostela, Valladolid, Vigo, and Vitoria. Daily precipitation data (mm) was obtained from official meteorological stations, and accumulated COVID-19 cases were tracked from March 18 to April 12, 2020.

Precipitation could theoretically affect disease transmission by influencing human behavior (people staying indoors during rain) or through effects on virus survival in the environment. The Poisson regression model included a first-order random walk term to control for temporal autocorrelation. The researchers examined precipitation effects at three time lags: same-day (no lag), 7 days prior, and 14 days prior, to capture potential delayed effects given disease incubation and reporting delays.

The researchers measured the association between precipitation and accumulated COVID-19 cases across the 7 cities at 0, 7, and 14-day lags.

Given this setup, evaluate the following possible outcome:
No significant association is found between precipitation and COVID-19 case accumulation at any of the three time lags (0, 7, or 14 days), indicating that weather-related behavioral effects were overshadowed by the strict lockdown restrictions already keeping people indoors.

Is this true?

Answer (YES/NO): YES